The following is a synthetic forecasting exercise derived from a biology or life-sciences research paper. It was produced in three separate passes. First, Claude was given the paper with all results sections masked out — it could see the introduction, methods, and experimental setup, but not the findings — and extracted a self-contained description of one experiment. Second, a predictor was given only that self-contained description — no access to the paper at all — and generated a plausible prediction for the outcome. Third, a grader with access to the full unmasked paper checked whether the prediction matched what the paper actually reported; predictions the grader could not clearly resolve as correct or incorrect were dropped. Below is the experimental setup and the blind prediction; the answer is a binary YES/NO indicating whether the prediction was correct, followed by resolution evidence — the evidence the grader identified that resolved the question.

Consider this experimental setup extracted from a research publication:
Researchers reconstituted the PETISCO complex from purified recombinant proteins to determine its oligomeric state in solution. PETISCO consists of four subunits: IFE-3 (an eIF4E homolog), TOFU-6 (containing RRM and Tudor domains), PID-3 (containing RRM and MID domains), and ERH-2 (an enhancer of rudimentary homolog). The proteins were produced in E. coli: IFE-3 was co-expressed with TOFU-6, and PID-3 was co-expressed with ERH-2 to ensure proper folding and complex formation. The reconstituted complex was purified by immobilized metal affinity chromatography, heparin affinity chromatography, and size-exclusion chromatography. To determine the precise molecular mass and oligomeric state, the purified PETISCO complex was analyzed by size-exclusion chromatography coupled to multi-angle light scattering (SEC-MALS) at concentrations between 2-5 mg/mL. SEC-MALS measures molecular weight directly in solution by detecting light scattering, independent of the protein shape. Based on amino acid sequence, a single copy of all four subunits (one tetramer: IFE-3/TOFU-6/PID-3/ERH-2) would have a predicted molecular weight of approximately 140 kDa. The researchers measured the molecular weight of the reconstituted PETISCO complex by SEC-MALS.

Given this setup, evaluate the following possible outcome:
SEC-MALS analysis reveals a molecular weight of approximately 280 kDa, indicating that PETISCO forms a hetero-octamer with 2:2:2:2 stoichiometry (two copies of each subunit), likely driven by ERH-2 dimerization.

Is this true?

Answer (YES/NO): NO